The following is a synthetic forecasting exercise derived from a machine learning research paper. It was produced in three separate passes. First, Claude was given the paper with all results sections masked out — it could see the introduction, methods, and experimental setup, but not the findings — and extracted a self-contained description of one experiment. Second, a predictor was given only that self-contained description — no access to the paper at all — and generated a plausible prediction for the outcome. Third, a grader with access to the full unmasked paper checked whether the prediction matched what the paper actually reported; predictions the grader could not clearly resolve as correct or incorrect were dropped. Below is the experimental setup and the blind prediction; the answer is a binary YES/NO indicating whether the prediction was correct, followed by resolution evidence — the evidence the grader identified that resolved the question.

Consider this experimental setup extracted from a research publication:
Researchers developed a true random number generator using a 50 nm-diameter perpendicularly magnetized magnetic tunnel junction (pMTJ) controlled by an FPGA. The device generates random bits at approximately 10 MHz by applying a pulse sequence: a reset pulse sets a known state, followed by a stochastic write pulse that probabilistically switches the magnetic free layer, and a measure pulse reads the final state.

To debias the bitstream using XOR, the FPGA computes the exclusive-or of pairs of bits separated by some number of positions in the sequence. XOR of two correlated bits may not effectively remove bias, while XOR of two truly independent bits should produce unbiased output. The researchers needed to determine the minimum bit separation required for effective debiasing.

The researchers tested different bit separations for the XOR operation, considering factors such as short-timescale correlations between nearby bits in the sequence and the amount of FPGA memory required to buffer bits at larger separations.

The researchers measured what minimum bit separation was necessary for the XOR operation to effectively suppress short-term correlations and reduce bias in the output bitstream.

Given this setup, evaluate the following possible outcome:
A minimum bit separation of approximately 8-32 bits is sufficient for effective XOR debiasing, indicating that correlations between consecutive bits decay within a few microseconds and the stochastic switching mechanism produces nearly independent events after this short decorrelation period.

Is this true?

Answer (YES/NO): NO